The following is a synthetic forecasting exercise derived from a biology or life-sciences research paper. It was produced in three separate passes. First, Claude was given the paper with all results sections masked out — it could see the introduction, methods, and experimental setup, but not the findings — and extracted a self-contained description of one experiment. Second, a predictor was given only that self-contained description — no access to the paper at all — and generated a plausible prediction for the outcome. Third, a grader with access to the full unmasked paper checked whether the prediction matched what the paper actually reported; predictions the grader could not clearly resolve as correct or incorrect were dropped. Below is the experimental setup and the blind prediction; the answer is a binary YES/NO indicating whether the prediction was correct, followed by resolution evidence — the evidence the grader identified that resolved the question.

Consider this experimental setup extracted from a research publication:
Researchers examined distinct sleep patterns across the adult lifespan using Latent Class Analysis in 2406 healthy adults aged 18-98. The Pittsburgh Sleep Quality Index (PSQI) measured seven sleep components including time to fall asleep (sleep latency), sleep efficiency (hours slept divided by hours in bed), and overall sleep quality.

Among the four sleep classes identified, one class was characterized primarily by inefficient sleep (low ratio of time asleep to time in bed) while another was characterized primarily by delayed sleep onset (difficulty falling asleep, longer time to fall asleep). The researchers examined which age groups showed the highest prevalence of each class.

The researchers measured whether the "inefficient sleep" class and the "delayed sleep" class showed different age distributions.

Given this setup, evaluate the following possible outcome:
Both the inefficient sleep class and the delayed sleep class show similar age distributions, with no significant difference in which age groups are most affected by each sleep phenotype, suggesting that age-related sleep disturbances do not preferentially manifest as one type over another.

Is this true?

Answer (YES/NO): NO